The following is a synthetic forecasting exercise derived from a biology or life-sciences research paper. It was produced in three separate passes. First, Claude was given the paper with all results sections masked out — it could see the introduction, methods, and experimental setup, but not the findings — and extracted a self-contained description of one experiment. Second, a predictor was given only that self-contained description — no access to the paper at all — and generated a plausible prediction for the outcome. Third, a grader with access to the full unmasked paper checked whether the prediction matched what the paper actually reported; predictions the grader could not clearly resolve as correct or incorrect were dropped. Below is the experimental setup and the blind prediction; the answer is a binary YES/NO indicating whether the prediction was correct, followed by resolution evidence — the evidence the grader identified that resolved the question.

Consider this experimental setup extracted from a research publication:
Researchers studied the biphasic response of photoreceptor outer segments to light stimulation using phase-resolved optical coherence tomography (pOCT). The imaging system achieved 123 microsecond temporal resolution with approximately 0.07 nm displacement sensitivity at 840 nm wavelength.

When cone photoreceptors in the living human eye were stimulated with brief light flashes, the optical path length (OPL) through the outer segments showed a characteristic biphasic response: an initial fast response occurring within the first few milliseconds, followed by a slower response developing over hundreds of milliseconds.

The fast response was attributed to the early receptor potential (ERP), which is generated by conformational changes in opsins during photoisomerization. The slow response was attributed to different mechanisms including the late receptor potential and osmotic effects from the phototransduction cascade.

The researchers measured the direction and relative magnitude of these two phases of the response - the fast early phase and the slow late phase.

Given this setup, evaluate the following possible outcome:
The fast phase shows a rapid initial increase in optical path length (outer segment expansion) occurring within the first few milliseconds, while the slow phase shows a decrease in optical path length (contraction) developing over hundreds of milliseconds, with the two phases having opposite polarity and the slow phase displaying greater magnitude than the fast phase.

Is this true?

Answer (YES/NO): NO